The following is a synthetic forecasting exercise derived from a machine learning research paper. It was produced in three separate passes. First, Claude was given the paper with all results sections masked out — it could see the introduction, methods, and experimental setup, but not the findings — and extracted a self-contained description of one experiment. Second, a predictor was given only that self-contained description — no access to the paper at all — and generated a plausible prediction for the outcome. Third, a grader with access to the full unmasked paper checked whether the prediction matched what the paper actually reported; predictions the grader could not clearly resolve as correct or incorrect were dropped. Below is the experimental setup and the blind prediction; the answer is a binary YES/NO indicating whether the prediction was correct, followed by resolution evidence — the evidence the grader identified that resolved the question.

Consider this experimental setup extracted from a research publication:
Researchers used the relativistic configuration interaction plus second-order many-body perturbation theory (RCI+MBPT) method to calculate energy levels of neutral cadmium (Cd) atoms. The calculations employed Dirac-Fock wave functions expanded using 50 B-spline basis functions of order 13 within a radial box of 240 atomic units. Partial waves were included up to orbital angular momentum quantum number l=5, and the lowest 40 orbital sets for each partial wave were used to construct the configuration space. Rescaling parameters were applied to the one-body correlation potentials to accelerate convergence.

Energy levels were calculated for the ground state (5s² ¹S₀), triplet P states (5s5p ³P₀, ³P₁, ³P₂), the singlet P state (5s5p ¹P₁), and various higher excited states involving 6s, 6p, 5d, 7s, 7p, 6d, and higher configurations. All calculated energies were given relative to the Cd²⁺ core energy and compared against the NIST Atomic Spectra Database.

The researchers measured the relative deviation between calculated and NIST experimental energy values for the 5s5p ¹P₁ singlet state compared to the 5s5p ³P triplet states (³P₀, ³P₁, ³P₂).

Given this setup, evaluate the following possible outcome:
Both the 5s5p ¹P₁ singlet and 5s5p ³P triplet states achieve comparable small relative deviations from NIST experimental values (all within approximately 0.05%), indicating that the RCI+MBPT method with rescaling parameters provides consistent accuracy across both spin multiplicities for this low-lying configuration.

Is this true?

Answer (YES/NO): NO